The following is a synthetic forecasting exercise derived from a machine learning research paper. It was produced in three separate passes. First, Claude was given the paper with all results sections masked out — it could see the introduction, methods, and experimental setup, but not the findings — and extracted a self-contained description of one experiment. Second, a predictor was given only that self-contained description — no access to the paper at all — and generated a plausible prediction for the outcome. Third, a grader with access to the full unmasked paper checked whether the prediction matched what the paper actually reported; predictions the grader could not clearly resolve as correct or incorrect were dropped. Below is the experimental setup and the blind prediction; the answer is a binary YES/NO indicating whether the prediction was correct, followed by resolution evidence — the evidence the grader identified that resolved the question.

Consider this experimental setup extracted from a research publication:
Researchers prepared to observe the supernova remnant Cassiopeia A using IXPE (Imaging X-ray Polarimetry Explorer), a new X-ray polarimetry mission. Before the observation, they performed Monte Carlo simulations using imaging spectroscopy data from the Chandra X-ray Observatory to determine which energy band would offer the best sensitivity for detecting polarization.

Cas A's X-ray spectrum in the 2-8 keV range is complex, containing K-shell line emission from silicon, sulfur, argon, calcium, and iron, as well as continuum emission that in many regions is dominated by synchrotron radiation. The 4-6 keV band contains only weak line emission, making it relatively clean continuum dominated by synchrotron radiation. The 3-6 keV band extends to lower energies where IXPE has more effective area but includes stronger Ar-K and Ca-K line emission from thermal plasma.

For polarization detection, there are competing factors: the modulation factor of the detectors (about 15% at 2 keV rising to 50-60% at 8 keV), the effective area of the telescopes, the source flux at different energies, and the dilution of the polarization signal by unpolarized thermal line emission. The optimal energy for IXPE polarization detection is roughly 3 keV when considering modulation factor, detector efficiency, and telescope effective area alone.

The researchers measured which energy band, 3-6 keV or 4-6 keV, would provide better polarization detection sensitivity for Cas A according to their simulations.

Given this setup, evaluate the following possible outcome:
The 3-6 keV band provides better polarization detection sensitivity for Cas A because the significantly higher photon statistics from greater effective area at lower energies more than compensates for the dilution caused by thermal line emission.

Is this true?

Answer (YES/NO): YES